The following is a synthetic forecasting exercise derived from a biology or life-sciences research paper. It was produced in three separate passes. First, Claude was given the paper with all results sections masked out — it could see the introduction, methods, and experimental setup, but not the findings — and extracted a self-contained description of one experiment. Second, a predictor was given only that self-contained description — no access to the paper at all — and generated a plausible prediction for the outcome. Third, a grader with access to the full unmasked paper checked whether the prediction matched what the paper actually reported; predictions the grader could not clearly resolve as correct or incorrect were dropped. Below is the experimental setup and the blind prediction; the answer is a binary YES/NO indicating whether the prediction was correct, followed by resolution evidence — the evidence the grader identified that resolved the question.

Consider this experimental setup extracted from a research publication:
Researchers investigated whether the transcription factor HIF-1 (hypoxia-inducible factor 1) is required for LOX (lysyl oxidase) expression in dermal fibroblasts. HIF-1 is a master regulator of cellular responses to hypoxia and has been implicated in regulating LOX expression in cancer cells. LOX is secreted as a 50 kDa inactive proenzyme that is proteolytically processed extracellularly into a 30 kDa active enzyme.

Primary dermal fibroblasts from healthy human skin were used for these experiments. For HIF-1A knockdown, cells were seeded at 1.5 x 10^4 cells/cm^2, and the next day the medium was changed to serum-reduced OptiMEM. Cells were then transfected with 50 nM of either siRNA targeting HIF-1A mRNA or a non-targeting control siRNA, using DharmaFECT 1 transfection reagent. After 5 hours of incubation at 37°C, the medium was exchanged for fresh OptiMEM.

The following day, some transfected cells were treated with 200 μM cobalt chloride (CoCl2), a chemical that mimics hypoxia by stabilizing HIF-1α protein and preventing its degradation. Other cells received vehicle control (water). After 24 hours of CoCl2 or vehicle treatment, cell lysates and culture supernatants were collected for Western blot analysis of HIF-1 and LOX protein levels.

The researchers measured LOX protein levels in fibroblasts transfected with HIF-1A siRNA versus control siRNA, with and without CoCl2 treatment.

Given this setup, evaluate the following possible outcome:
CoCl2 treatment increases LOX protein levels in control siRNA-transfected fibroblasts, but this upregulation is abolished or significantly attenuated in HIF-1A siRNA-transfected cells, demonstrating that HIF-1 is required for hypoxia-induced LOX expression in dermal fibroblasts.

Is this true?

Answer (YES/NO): YES